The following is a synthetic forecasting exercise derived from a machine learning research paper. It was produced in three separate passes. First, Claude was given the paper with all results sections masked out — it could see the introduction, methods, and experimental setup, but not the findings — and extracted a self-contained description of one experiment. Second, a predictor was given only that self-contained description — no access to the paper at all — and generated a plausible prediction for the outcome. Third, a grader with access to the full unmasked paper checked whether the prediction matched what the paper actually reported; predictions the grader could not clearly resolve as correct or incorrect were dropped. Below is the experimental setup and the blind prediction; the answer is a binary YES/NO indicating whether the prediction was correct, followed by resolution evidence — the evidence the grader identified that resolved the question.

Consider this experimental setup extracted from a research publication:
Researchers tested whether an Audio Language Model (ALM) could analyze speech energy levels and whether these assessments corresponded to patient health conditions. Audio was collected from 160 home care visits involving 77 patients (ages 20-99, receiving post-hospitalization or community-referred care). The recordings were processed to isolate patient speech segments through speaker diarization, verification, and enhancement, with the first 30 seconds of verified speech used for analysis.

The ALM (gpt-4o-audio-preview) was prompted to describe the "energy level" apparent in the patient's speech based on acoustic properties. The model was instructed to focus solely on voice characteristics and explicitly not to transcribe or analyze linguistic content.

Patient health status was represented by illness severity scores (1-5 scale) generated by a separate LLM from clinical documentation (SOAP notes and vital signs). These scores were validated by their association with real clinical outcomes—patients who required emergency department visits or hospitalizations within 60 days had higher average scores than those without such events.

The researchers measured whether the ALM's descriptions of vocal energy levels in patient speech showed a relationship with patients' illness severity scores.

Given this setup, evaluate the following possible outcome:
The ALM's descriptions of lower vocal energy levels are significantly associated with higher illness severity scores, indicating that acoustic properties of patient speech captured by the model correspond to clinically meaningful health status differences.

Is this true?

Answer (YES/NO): YES